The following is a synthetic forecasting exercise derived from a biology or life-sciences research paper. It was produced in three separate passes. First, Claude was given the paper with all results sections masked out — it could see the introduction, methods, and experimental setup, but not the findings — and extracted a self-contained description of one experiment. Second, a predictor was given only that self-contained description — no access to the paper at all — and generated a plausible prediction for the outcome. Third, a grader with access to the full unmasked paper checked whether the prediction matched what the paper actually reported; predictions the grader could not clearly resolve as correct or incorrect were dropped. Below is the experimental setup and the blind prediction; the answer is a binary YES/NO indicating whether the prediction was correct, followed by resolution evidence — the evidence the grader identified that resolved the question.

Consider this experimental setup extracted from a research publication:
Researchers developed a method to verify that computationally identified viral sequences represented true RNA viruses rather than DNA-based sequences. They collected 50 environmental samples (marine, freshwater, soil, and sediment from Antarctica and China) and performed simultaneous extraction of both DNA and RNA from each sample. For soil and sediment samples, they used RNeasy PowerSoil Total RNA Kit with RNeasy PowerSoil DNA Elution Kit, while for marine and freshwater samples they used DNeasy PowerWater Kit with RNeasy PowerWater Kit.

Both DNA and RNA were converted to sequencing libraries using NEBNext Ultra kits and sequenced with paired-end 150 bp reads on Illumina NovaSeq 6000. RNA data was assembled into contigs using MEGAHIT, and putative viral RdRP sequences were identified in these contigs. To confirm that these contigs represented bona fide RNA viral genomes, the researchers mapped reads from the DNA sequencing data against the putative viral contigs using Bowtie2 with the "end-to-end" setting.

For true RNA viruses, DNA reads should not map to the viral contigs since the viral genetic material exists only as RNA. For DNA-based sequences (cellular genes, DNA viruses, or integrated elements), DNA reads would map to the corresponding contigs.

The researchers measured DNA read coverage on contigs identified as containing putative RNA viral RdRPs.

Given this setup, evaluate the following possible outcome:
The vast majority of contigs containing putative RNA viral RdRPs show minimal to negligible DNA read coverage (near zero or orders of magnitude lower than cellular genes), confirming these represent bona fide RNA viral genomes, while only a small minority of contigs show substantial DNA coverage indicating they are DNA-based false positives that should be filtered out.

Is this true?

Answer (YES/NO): NO